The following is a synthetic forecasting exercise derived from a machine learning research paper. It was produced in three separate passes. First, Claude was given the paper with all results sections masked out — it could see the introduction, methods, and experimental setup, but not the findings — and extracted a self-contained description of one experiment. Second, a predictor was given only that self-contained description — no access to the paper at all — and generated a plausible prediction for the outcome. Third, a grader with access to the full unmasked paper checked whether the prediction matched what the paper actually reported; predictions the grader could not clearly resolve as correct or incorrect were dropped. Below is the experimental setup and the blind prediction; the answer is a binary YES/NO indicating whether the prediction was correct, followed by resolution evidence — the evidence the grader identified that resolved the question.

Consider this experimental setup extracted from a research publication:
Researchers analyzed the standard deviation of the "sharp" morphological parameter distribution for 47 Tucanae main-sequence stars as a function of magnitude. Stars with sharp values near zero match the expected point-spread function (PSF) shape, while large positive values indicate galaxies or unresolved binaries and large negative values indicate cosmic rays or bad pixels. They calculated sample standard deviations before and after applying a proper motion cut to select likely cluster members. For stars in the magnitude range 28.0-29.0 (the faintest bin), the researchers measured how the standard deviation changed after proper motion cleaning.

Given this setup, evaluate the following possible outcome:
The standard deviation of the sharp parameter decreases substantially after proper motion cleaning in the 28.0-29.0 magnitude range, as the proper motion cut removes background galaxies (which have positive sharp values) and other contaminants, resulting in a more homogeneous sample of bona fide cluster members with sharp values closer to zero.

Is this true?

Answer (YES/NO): YES